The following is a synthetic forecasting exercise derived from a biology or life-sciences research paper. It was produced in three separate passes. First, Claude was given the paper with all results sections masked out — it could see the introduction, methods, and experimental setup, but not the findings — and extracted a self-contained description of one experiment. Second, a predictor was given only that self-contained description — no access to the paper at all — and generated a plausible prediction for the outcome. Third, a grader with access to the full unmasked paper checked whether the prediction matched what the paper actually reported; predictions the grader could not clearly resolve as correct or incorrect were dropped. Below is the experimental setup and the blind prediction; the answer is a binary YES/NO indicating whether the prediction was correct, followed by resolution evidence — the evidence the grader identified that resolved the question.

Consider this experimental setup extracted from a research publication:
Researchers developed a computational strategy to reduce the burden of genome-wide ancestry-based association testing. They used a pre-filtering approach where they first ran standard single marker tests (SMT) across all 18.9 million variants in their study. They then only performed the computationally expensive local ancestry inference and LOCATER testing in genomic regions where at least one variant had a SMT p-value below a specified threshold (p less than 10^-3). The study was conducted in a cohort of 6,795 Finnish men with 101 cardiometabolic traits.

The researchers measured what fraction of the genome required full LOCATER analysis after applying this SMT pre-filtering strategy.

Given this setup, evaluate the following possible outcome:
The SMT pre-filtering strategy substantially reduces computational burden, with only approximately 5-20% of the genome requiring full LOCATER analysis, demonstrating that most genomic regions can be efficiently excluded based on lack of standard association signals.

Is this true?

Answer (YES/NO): YES